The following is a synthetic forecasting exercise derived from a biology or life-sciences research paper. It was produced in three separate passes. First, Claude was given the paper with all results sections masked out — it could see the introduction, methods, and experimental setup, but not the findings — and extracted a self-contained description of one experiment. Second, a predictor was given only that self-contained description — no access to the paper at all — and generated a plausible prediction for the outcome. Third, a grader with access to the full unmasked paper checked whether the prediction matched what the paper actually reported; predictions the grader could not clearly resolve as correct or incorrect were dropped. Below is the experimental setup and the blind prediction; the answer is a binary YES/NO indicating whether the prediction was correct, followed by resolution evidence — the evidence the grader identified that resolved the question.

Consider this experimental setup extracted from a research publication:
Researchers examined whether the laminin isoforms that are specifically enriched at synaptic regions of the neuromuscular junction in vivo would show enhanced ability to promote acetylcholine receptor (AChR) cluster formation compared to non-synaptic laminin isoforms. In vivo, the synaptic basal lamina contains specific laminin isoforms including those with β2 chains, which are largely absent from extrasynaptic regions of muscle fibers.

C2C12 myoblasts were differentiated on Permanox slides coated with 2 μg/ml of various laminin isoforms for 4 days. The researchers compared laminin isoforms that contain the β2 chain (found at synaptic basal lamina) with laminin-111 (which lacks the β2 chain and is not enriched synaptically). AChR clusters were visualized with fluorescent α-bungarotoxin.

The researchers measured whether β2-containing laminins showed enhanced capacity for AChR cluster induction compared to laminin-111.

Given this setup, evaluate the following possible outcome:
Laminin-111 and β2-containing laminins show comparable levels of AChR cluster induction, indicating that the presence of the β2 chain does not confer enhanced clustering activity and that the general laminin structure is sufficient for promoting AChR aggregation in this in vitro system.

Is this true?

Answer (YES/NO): NO